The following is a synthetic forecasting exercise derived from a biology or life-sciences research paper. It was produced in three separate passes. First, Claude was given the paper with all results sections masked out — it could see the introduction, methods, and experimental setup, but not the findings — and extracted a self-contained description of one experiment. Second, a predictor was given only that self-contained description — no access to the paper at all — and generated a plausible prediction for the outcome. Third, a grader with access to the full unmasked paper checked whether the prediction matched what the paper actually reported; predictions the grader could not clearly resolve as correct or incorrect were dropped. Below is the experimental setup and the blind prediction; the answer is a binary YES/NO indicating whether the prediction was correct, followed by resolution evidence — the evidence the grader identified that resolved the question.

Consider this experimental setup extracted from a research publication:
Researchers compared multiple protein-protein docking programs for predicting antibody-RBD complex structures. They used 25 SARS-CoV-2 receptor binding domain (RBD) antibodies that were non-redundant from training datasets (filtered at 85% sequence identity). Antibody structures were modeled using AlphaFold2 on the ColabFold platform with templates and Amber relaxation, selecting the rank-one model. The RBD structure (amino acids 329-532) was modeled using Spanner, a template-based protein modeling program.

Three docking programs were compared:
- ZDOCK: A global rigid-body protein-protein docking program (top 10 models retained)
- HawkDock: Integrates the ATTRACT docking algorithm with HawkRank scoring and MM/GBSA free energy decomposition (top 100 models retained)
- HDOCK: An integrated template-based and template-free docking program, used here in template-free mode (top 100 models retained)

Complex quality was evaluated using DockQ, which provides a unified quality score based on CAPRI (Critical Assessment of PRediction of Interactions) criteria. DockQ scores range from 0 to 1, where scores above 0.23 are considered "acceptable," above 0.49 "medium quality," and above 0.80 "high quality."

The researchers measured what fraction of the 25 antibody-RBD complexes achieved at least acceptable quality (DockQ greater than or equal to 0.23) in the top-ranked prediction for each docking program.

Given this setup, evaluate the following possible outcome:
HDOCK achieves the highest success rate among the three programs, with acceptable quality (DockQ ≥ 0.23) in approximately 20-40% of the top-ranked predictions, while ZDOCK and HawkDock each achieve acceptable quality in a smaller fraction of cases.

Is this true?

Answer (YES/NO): NO